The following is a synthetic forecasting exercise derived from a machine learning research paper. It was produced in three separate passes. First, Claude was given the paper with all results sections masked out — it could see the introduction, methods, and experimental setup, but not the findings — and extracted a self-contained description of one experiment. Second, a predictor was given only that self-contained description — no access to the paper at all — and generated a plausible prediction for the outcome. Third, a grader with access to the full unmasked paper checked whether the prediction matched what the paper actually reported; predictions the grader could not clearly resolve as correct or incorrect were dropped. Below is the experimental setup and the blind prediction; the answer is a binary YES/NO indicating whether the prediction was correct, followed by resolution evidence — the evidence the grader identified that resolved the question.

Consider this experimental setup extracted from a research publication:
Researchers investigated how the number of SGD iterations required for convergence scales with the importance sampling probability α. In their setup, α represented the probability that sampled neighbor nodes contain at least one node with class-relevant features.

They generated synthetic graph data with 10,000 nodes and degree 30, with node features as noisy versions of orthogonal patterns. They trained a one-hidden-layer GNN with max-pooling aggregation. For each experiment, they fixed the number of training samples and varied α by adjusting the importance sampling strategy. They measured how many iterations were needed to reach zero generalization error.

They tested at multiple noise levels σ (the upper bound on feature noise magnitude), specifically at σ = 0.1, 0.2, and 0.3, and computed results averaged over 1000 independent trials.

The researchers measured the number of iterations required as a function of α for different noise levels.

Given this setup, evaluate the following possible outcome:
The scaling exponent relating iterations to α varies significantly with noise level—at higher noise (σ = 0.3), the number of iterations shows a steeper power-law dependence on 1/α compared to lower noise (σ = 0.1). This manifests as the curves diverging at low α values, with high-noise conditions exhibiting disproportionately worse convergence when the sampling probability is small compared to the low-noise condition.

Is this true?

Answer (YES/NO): NO